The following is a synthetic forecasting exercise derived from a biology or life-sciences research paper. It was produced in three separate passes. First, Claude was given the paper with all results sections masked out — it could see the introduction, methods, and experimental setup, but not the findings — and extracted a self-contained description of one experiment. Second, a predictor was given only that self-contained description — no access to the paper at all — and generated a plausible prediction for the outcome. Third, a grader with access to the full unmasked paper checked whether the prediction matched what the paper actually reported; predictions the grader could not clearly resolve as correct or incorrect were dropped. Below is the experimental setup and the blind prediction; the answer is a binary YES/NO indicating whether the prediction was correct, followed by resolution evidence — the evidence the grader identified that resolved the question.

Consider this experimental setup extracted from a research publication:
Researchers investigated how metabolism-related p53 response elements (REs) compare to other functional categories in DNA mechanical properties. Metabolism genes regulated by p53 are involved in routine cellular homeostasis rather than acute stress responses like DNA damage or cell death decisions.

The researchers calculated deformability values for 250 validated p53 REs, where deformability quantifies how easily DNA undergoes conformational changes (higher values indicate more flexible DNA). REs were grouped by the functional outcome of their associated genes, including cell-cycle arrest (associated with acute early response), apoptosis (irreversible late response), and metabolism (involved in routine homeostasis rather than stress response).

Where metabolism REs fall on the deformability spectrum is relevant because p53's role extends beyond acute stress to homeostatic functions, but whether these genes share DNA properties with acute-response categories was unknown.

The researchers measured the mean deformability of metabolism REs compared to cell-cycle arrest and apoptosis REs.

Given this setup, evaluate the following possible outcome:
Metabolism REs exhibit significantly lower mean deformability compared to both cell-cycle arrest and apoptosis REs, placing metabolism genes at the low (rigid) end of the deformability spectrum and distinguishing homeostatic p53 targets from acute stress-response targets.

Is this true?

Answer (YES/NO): NO